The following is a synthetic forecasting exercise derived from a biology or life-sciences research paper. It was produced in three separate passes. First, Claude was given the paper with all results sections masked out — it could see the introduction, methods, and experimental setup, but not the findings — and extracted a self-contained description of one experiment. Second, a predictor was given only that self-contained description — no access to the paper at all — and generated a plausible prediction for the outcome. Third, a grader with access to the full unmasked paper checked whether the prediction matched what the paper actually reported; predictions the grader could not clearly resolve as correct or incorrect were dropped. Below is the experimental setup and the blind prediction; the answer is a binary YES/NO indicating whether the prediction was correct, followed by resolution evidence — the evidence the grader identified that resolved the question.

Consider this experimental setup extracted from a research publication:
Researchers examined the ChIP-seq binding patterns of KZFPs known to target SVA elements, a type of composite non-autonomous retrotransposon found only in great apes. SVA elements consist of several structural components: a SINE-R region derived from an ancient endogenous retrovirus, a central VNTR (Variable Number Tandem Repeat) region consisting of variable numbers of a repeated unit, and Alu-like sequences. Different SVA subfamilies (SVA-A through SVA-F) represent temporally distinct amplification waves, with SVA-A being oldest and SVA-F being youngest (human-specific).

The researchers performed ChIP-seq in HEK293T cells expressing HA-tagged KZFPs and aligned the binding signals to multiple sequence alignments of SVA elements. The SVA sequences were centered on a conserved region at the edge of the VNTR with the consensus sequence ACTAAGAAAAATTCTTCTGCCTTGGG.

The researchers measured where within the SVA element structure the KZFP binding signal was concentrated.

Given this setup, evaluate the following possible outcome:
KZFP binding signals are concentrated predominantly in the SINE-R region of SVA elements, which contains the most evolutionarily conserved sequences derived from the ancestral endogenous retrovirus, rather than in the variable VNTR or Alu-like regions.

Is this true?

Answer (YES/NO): NO